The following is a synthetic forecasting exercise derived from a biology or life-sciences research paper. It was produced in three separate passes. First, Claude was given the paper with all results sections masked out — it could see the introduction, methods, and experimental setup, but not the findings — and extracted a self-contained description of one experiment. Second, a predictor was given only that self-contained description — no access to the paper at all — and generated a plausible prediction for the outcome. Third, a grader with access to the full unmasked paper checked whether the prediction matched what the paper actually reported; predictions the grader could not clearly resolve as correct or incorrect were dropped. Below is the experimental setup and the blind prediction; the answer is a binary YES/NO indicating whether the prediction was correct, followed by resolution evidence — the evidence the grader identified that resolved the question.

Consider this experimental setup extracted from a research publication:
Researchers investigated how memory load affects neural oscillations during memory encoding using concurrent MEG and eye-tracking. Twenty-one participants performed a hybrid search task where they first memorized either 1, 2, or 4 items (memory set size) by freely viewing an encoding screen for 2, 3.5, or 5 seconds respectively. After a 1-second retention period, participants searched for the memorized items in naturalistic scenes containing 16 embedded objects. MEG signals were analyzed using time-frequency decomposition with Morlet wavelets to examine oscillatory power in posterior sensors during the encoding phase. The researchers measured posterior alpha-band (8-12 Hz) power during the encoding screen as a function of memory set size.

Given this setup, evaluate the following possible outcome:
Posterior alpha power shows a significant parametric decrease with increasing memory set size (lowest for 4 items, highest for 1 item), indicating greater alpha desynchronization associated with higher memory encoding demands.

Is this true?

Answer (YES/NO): NO